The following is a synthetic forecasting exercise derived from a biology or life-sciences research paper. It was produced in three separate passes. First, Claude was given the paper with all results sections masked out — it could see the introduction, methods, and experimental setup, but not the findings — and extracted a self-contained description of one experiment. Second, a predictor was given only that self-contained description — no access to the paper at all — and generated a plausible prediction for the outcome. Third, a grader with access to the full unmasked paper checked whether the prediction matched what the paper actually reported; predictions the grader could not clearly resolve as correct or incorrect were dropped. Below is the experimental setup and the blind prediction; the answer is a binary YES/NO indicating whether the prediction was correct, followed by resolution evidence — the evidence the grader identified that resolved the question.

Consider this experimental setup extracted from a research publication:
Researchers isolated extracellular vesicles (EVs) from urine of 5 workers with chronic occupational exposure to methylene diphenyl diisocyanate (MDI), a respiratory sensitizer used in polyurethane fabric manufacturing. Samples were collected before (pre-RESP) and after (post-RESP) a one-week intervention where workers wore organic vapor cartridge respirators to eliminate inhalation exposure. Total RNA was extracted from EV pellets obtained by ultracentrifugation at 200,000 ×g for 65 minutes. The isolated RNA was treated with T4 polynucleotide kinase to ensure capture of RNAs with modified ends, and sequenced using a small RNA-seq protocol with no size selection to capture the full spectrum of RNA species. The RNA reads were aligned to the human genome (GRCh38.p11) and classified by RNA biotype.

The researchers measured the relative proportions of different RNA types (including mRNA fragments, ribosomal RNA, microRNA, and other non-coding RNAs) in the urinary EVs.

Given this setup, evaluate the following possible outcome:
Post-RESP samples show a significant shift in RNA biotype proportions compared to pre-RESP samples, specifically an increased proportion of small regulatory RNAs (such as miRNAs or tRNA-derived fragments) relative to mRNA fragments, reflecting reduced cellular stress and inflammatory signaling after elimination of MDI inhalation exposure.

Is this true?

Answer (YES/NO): NO